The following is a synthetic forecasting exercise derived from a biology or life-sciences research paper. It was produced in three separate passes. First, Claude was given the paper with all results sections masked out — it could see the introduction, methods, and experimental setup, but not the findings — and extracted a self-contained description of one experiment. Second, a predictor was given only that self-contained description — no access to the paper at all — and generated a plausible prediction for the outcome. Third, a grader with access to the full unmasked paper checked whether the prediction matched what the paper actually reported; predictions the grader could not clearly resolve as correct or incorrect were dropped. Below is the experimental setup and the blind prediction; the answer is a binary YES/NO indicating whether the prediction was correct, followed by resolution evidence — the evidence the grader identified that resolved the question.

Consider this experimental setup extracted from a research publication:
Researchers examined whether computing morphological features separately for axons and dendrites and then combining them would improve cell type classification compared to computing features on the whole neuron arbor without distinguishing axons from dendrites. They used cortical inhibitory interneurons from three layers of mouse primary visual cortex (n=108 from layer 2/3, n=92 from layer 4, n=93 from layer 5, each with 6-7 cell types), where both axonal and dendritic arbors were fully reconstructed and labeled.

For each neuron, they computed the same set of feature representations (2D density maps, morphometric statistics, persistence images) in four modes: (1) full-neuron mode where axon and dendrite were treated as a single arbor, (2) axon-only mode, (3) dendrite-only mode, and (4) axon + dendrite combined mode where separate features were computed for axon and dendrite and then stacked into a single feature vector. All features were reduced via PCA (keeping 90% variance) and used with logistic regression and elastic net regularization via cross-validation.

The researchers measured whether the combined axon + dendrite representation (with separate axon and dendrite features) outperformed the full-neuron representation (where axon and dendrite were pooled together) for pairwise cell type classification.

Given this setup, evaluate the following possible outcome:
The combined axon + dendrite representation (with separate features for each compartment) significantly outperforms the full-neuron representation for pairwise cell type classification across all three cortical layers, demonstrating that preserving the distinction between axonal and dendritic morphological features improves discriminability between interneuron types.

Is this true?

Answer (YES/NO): NO